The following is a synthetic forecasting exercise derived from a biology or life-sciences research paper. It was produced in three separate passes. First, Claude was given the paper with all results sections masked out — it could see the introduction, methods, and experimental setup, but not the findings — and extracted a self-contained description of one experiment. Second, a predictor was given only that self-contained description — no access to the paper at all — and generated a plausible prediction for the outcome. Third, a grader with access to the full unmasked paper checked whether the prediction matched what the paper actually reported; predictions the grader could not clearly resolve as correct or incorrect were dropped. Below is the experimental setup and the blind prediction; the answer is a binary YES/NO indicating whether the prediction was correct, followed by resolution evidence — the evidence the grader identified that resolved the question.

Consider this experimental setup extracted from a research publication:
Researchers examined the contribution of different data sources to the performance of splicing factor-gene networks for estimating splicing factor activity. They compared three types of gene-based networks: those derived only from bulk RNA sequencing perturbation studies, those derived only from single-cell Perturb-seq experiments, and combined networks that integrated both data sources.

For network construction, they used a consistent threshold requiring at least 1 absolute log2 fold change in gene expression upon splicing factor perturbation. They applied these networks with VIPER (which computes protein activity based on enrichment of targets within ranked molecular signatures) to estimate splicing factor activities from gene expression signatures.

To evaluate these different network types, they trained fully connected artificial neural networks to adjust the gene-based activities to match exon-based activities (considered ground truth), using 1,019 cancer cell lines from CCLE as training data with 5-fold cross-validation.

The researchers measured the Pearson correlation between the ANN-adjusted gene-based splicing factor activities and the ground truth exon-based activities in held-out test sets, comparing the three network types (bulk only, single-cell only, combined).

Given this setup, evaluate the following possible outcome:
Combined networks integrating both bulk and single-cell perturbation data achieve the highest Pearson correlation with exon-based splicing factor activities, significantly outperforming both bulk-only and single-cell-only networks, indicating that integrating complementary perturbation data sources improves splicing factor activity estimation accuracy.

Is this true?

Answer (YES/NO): NO